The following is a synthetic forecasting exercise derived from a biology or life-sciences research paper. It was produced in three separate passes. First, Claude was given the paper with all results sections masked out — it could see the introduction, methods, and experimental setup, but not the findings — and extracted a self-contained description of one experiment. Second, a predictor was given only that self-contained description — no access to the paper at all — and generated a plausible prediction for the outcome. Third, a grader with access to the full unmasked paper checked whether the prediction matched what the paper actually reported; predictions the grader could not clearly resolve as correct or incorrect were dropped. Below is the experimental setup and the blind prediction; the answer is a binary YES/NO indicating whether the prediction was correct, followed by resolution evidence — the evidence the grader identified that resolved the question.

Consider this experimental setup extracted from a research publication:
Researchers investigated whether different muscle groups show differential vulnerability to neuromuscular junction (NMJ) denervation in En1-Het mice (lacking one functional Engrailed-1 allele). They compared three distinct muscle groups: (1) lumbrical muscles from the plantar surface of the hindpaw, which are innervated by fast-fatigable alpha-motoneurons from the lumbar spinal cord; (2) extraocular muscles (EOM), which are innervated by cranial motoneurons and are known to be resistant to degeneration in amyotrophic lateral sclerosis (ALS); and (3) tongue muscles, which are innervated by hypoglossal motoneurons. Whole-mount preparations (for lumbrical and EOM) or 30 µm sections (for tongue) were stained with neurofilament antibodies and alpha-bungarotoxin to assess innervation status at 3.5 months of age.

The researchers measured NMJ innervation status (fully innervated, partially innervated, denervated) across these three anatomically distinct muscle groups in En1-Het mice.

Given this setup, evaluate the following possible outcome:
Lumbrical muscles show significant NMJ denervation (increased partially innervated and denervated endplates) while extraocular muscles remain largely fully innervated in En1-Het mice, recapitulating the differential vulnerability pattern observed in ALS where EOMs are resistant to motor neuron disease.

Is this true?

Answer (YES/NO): YES